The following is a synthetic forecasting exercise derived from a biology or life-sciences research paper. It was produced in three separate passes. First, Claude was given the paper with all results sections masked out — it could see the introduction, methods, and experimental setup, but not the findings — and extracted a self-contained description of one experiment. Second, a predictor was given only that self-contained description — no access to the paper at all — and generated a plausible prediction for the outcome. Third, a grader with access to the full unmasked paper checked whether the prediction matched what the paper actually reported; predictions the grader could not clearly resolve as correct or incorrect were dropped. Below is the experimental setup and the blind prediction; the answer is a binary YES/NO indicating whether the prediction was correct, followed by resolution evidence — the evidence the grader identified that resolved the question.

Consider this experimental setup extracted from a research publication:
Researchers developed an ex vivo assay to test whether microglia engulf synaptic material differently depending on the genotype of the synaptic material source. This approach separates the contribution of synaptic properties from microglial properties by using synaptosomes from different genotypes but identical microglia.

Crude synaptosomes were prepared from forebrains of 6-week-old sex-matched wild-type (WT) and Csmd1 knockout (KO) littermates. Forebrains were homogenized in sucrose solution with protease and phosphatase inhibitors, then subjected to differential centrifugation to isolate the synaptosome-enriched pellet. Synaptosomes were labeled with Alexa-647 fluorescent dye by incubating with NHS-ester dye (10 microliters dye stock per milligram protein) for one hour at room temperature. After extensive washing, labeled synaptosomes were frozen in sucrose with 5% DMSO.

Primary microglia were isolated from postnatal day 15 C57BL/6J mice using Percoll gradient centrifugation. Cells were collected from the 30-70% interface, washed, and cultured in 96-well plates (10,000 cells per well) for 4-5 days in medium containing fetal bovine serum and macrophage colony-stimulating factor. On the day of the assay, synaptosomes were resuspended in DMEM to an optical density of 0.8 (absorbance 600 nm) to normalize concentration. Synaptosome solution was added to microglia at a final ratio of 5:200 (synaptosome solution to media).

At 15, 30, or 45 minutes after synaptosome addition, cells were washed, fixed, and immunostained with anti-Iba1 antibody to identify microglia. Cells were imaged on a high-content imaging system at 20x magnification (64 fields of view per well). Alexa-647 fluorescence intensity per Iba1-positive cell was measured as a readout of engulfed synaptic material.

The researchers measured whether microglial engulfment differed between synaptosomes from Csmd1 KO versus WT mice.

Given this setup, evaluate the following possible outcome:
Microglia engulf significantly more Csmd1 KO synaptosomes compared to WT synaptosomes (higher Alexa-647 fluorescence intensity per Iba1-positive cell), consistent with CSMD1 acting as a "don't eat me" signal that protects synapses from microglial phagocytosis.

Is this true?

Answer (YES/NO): YES